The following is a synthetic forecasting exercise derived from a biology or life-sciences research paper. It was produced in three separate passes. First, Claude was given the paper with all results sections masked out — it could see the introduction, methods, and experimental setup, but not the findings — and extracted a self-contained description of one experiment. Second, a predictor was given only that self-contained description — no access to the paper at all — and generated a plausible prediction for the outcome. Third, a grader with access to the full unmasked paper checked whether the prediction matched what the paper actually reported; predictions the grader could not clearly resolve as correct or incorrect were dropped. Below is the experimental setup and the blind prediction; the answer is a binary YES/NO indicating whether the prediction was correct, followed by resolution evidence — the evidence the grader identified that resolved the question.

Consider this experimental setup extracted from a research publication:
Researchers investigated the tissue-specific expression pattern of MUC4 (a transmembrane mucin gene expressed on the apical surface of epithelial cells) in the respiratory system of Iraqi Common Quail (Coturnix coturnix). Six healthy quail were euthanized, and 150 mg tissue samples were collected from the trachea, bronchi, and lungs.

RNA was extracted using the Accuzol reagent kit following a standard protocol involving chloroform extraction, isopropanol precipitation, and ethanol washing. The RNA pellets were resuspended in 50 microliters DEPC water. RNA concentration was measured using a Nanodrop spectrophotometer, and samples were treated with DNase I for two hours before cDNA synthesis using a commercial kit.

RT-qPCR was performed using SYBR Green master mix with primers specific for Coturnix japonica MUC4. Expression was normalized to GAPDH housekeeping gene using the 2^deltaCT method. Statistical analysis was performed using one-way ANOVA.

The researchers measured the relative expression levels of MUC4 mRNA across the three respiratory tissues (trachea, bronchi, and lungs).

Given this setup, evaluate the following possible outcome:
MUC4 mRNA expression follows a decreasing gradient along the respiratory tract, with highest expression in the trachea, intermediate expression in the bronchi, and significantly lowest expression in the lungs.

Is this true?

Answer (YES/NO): NO